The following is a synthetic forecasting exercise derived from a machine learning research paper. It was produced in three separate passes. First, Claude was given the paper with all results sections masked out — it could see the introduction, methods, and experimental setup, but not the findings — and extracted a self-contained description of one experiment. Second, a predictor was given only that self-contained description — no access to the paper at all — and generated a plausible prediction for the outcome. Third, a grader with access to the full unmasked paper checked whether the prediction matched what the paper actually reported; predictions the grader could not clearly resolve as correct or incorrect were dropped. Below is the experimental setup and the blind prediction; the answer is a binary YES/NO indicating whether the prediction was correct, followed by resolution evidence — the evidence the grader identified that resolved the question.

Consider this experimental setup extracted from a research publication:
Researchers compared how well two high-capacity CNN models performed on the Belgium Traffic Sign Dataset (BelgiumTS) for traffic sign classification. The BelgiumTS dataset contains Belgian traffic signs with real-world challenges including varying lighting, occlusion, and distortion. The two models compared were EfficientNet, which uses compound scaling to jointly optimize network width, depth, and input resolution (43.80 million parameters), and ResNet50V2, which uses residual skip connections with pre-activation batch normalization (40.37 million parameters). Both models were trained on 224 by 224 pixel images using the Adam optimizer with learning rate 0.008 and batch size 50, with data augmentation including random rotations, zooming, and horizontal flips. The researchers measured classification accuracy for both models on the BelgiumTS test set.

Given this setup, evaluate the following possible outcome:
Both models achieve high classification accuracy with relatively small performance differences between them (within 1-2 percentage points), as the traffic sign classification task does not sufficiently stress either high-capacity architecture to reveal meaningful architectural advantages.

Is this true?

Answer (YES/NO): YES